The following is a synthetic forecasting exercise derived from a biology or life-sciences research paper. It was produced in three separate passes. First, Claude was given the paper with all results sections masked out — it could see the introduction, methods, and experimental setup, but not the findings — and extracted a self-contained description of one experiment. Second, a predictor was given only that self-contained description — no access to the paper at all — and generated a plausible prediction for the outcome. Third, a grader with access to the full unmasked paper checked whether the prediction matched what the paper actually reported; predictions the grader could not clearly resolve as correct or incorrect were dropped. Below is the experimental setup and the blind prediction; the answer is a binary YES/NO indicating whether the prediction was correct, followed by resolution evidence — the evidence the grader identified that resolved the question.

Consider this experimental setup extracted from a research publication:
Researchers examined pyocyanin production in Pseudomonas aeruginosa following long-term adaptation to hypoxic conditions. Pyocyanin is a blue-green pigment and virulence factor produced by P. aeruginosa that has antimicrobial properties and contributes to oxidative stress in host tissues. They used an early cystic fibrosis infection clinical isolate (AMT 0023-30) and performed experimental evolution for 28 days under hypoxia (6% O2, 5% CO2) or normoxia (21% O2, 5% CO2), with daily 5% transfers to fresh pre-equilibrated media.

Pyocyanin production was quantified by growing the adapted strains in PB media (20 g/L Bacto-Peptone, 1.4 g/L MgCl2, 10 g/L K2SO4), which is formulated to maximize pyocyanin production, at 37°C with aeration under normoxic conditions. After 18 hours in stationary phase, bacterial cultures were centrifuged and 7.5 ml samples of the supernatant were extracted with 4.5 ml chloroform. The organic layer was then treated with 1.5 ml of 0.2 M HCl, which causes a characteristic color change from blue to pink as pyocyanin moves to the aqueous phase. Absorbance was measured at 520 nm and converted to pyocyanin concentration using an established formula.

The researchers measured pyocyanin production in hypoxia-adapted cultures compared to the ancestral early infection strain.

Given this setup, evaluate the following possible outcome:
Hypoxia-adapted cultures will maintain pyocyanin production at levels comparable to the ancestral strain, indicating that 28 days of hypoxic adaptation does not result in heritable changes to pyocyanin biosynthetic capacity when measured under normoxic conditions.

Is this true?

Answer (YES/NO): NO